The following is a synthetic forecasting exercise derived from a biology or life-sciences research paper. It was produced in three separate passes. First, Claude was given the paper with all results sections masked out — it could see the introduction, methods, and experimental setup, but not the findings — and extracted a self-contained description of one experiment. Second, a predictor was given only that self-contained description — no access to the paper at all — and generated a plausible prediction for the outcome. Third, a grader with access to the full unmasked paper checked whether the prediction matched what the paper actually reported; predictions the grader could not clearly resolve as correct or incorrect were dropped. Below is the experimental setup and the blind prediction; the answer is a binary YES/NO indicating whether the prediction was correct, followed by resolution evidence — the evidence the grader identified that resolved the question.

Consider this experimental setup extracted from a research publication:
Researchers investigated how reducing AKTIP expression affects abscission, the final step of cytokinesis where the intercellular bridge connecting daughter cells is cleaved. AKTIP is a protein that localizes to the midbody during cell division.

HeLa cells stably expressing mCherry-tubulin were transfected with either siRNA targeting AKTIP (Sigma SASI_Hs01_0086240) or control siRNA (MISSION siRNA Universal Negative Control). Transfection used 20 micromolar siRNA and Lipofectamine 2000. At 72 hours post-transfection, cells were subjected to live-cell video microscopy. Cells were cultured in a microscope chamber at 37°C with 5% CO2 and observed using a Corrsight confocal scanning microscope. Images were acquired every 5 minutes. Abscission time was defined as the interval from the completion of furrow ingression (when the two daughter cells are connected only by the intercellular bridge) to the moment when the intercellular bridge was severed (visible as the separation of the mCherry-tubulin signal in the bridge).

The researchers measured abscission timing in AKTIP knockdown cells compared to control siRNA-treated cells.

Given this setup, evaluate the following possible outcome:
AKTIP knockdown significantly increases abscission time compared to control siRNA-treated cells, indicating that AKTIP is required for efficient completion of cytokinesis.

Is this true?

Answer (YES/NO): YES